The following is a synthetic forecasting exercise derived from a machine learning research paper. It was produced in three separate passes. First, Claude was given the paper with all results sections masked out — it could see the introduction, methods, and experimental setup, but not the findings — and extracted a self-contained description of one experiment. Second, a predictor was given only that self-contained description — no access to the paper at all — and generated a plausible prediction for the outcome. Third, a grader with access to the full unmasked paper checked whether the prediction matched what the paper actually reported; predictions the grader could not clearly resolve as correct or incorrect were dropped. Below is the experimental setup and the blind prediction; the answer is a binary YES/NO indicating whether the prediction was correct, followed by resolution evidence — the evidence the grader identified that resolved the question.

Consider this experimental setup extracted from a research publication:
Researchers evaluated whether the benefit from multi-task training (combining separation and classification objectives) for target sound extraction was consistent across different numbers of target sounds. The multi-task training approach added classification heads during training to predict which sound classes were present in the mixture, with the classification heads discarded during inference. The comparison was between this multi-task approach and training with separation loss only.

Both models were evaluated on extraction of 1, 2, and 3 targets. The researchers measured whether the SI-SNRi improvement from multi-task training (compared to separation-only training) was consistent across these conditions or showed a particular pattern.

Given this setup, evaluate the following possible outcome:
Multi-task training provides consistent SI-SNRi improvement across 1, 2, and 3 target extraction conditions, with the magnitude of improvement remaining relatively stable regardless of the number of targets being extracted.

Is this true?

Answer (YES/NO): YES